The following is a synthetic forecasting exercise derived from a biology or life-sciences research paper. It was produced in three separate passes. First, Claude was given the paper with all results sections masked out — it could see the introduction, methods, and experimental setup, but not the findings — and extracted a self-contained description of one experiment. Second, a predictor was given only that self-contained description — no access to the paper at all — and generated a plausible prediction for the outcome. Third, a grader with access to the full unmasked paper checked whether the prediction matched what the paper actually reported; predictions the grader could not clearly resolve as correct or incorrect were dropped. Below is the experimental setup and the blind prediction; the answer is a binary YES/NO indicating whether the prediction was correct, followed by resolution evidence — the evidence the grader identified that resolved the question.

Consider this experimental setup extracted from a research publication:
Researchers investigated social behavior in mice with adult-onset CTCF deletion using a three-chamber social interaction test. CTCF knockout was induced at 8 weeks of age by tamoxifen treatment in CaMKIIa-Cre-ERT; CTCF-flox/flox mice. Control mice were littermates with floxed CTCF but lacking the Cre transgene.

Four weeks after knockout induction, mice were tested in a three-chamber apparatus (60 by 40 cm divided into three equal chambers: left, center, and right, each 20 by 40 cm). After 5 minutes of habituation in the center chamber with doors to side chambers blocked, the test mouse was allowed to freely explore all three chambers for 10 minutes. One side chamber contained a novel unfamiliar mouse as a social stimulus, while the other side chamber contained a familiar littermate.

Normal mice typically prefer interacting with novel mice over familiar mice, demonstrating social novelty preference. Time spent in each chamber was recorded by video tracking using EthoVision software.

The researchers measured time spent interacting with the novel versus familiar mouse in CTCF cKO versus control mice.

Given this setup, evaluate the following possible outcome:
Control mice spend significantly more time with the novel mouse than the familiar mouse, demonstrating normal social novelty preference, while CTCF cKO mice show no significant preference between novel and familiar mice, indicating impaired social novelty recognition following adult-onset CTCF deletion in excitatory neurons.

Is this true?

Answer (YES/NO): NO